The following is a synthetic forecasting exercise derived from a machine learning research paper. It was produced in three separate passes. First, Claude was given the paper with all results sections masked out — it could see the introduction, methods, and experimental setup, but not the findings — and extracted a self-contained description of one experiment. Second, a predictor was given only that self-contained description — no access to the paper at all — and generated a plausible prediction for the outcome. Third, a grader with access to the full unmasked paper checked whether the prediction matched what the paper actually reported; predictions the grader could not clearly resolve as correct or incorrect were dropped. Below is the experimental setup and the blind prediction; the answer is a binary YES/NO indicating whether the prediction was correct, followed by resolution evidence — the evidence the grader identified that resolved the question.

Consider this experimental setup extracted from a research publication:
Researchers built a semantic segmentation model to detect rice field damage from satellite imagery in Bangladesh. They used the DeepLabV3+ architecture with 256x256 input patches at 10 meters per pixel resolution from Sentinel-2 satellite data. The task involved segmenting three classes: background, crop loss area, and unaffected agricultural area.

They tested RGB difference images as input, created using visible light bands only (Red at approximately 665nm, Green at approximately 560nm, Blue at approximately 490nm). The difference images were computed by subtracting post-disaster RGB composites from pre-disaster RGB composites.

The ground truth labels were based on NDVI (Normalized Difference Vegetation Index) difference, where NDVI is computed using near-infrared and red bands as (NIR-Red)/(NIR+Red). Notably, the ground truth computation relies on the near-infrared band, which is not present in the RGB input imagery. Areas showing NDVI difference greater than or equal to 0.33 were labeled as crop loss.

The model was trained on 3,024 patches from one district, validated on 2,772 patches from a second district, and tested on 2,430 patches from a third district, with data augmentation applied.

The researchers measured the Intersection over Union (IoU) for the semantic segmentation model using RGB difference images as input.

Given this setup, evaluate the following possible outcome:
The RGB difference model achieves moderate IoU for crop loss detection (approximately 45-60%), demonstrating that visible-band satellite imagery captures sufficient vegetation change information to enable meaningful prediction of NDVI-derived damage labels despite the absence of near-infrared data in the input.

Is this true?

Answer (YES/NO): NO